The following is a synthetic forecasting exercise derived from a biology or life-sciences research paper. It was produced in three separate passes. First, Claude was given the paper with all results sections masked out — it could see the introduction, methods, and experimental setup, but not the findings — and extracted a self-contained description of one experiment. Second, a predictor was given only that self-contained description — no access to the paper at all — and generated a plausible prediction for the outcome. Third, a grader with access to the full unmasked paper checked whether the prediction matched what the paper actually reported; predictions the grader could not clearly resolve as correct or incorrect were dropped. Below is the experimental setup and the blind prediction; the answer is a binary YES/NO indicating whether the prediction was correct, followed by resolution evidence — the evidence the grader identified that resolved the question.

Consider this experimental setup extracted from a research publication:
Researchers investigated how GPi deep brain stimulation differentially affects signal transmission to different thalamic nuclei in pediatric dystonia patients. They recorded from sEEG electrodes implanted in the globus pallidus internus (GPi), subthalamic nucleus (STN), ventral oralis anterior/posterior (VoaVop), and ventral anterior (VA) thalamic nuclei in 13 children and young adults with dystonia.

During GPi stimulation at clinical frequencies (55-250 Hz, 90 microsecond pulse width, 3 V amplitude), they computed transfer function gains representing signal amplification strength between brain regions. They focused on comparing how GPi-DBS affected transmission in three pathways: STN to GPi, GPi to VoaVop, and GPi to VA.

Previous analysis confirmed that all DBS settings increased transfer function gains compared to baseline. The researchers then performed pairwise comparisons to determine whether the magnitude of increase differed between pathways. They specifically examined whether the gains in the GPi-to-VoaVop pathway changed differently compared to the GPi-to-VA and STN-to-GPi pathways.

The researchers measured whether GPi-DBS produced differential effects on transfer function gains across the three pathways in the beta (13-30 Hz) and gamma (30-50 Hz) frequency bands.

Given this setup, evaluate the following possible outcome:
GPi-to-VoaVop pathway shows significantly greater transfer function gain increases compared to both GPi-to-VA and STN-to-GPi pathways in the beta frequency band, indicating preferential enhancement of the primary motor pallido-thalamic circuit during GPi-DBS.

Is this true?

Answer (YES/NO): YES